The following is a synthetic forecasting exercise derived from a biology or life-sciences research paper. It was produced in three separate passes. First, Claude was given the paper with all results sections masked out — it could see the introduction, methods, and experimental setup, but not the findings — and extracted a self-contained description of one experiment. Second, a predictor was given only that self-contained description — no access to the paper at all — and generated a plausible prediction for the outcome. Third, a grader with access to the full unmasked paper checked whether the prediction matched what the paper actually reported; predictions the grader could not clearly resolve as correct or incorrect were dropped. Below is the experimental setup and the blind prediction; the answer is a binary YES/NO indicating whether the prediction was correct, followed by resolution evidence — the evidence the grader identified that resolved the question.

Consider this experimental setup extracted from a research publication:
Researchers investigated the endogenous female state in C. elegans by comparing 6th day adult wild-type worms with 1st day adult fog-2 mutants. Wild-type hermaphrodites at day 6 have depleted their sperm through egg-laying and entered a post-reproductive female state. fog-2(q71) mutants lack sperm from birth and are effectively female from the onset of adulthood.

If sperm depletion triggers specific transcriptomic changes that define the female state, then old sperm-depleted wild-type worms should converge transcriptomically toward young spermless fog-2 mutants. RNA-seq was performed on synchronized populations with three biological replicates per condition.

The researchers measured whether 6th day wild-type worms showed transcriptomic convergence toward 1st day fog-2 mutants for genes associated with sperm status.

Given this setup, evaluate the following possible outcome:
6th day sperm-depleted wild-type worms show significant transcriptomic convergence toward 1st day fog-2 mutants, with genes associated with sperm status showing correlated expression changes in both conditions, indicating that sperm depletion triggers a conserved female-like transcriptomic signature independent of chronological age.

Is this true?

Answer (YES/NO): YES